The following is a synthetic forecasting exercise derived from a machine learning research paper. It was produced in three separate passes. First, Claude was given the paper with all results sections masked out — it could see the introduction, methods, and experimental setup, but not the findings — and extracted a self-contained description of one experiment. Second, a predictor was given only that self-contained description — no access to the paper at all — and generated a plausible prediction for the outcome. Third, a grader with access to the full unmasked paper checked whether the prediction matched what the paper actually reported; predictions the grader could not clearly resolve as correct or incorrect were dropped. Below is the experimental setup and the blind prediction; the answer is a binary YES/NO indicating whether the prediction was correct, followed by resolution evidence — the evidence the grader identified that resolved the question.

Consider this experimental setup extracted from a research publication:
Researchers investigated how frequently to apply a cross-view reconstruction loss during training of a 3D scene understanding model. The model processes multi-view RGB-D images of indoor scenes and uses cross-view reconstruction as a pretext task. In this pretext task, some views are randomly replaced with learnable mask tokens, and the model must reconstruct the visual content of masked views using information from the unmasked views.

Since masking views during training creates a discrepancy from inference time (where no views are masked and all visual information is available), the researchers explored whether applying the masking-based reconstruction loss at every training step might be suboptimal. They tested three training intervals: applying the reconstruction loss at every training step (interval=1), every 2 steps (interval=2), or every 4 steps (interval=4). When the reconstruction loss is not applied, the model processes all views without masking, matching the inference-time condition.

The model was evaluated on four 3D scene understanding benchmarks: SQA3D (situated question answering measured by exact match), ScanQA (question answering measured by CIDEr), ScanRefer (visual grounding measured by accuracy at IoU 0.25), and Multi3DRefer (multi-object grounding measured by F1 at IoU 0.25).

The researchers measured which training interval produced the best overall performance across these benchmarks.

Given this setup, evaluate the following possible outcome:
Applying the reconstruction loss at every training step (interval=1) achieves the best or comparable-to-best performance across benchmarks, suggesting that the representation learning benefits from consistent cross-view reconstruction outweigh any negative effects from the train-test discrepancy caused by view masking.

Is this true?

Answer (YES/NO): NO